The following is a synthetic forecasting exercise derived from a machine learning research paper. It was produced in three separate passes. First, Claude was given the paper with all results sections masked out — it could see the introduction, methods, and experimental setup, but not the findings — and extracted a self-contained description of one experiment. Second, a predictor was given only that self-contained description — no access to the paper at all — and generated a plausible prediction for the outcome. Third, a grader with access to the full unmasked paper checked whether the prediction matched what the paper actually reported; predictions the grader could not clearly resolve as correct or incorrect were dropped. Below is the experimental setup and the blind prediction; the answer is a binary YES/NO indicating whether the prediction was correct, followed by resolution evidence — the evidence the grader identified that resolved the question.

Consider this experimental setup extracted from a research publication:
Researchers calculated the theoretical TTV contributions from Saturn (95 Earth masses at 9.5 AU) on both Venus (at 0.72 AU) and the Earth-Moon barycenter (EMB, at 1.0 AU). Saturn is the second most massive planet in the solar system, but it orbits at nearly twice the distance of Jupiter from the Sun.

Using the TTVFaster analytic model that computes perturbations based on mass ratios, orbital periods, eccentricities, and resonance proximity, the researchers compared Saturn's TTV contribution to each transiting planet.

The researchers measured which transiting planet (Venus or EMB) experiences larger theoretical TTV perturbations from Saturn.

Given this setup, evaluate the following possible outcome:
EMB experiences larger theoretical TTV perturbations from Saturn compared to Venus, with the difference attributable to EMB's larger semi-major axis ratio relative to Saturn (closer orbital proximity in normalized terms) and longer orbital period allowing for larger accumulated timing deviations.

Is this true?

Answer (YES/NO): YES